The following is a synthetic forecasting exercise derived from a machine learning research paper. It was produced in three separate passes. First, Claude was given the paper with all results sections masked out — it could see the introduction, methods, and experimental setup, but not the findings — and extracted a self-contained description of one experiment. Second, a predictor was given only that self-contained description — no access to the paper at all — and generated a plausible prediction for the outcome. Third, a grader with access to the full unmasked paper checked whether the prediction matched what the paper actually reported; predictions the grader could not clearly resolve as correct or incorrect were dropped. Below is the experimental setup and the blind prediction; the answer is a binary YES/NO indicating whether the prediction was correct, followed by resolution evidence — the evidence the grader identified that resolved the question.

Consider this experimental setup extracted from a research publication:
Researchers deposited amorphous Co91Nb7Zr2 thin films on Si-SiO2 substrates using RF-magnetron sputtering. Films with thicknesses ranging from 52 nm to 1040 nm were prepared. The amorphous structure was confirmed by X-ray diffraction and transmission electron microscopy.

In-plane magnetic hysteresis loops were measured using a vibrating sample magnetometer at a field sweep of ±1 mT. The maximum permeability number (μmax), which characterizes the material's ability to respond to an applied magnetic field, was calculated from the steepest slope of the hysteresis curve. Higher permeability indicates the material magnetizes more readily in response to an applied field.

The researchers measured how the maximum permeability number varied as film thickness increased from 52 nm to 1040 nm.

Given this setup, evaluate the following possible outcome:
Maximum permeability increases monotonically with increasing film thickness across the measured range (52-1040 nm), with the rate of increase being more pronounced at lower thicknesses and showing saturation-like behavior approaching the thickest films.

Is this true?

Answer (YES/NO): NO